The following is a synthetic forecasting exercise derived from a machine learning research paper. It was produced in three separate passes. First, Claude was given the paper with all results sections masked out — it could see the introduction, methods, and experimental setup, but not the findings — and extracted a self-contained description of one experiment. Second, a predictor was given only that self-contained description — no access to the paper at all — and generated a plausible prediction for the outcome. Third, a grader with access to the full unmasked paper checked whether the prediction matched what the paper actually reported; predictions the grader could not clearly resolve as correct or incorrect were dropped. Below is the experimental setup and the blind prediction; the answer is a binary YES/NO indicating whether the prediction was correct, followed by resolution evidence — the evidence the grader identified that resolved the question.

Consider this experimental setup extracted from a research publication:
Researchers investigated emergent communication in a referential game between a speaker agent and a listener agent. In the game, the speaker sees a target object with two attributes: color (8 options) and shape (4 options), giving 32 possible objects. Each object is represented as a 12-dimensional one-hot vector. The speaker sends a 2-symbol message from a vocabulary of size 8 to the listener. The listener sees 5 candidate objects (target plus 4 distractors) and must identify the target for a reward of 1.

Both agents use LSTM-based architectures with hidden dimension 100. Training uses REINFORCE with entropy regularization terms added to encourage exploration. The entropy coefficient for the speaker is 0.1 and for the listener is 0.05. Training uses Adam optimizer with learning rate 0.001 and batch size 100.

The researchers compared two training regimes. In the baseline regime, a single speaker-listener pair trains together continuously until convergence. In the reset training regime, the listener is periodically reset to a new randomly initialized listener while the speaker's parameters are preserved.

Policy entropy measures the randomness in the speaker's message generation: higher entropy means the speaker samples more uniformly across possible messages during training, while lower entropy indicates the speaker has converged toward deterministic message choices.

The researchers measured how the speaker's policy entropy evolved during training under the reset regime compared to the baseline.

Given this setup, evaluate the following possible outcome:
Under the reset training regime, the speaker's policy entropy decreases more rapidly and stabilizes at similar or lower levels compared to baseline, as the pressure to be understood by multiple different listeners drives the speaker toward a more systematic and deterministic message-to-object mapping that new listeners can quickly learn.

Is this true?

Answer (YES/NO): NO